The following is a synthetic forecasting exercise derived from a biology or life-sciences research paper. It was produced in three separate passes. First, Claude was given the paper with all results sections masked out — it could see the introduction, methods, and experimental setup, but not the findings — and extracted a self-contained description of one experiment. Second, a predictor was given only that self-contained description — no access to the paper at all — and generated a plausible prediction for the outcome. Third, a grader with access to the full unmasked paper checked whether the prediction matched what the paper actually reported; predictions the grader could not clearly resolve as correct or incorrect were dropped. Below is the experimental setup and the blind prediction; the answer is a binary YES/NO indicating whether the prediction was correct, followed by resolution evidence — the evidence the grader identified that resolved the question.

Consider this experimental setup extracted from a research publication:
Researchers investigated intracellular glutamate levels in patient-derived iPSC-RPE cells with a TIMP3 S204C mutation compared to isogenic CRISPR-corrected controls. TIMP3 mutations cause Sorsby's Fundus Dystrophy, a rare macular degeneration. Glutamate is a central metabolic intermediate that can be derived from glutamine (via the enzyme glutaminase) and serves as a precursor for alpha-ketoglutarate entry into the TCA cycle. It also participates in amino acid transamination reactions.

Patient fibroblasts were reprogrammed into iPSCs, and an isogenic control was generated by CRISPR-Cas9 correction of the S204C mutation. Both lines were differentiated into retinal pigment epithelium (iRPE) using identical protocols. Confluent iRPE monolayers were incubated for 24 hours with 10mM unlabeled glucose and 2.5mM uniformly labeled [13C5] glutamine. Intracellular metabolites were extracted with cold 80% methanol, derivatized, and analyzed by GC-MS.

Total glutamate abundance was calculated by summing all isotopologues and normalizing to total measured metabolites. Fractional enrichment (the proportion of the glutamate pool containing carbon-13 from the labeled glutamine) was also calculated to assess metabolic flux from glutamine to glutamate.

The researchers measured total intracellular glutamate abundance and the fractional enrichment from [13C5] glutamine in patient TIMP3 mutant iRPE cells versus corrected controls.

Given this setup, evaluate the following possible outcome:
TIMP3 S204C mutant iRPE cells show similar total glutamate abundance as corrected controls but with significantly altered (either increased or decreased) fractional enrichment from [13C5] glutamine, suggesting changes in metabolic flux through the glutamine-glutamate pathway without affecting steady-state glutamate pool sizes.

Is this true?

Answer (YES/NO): NO